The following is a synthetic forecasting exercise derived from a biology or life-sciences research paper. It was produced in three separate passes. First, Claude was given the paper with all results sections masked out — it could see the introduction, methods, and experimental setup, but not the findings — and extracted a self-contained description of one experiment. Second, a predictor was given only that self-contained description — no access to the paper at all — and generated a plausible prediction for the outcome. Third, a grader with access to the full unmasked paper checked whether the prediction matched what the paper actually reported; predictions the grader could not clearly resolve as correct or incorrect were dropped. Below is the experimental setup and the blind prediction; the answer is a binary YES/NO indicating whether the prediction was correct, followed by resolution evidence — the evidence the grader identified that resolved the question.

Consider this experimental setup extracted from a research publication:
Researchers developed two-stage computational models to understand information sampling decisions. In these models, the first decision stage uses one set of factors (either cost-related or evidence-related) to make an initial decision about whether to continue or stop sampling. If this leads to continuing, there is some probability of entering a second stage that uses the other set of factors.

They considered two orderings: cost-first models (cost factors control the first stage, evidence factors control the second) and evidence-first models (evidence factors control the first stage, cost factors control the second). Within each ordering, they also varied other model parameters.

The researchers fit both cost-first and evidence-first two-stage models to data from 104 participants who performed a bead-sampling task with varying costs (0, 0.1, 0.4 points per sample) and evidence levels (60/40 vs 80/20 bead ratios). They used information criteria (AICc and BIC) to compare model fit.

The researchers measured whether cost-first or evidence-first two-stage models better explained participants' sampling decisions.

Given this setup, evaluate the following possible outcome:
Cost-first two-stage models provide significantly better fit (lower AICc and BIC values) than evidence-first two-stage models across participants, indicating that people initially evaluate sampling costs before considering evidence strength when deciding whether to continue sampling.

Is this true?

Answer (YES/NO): YES